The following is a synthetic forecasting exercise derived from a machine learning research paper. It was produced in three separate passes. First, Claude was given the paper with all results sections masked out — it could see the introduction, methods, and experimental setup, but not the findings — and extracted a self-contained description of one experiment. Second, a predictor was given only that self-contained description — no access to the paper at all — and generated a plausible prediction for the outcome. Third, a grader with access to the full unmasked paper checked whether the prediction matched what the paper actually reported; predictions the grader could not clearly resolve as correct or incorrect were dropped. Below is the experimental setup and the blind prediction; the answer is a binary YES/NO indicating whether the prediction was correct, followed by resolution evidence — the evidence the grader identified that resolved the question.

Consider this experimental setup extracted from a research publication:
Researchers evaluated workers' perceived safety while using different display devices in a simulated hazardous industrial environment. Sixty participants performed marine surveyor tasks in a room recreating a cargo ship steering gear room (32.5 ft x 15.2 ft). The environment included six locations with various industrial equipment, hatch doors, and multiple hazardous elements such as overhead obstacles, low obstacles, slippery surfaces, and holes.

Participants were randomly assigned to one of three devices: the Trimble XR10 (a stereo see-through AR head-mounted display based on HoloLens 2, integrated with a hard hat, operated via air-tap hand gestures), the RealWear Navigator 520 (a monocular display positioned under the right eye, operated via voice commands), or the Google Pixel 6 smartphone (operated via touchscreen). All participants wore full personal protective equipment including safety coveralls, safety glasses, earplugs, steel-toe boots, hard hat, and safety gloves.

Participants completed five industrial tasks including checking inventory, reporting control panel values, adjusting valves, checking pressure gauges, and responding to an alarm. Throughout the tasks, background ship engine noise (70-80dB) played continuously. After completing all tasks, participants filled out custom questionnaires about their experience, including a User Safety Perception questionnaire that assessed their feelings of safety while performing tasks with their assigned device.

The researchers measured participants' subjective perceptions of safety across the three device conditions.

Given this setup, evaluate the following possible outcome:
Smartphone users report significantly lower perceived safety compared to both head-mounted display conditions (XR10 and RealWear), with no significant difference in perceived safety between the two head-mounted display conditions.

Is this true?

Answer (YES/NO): NO